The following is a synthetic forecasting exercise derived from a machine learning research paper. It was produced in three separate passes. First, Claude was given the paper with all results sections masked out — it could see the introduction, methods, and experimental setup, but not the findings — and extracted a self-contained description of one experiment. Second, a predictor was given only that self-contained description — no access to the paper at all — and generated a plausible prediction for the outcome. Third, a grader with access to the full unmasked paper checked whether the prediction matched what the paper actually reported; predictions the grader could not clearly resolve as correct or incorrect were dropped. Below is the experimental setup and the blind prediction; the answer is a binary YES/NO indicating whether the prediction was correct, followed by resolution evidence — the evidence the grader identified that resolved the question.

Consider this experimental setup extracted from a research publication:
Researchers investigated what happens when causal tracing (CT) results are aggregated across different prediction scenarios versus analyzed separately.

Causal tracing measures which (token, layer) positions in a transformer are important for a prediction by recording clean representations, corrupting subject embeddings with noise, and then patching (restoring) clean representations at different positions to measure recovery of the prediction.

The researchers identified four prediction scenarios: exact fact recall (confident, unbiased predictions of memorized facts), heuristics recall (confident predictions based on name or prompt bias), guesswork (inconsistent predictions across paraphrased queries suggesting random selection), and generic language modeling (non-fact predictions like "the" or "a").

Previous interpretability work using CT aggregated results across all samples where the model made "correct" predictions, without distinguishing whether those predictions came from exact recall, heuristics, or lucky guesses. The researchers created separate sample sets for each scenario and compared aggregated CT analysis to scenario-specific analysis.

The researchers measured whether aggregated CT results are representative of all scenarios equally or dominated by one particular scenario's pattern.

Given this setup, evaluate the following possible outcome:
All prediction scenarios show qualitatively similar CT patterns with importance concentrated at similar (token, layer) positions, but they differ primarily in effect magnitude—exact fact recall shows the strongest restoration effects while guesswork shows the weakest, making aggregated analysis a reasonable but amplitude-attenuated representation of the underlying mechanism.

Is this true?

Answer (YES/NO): NO